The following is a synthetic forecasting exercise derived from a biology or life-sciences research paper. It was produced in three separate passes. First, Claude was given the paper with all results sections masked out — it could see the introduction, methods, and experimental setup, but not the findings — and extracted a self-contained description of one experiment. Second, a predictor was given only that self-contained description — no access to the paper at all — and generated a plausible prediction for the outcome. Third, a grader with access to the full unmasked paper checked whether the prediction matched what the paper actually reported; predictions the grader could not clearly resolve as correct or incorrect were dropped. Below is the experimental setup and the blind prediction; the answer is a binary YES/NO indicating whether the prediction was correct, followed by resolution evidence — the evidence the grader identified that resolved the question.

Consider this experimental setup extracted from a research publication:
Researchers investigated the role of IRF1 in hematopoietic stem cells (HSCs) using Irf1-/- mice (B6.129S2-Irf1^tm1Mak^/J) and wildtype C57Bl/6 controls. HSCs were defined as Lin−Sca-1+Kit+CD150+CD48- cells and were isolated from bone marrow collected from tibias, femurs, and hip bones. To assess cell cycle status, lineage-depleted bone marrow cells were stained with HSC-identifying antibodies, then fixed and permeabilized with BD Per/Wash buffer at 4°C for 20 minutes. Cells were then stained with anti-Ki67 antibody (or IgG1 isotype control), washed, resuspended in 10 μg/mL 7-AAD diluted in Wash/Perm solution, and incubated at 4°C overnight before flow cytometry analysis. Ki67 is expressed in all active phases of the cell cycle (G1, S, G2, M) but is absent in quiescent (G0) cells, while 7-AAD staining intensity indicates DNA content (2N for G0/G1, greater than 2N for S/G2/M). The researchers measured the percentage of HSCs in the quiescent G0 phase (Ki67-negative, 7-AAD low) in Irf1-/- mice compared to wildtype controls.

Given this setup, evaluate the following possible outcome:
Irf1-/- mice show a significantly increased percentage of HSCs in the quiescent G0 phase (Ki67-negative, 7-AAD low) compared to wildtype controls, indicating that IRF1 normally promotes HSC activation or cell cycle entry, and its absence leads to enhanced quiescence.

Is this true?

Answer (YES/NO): NO